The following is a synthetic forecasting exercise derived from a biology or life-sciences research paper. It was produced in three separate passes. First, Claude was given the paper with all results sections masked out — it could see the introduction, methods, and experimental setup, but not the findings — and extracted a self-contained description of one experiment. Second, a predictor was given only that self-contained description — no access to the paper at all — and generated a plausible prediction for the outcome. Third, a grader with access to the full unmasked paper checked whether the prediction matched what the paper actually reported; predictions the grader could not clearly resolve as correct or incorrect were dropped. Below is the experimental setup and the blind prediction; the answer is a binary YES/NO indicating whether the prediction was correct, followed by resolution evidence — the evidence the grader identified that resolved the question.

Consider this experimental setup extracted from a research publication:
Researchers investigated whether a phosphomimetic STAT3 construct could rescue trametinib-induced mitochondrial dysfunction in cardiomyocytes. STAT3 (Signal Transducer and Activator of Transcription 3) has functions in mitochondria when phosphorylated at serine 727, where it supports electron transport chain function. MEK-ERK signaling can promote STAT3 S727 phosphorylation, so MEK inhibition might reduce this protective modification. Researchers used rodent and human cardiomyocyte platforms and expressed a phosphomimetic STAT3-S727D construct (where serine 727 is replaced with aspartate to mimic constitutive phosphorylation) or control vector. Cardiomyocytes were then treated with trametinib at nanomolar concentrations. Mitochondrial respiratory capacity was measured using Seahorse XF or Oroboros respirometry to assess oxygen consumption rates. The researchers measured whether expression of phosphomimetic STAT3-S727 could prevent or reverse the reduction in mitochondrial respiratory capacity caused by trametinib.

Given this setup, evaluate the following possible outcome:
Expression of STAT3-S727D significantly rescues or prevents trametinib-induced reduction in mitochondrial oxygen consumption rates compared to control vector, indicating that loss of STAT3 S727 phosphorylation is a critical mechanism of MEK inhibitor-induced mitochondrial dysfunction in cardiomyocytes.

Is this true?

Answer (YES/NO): YES